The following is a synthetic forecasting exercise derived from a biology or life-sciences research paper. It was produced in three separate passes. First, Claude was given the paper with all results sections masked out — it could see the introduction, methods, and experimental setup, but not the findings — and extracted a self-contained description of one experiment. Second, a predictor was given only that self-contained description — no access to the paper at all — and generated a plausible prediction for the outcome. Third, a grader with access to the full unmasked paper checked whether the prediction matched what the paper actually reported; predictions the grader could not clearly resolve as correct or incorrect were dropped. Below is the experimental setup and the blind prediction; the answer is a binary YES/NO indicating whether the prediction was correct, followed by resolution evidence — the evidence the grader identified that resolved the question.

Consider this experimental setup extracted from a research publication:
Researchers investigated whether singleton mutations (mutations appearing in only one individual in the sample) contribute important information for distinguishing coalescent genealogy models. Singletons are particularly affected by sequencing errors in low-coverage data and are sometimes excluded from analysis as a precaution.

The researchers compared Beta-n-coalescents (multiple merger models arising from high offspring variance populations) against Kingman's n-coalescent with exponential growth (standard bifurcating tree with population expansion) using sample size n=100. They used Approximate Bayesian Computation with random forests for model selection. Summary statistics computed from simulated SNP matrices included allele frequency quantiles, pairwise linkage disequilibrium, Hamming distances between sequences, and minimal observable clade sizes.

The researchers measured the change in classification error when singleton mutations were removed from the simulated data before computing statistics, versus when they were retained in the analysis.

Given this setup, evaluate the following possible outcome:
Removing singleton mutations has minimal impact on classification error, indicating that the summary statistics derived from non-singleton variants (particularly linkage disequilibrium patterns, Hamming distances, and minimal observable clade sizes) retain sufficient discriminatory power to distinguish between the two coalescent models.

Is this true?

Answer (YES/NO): NO